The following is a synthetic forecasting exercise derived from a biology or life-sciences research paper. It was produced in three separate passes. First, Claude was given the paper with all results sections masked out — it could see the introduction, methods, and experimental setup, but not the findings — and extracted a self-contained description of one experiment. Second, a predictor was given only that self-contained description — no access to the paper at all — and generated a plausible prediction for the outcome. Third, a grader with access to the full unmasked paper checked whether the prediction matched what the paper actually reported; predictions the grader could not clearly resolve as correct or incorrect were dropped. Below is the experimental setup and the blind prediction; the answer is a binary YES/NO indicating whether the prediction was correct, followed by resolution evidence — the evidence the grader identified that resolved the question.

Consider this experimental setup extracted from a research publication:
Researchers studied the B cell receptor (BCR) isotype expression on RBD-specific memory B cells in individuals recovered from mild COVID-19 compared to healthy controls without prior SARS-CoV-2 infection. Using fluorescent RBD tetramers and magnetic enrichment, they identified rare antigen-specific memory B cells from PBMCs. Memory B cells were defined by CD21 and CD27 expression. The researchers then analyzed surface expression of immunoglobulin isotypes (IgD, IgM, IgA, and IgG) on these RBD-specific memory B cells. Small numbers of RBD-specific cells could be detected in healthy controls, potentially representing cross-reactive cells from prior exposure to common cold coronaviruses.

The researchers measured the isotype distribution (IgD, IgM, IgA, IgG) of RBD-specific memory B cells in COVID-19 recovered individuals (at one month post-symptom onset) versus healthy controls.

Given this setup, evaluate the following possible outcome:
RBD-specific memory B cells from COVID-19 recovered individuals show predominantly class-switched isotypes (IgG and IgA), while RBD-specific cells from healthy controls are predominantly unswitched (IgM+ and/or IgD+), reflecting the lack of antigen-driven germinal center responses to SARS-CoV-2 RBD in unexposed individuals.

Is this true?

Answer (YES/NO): YES